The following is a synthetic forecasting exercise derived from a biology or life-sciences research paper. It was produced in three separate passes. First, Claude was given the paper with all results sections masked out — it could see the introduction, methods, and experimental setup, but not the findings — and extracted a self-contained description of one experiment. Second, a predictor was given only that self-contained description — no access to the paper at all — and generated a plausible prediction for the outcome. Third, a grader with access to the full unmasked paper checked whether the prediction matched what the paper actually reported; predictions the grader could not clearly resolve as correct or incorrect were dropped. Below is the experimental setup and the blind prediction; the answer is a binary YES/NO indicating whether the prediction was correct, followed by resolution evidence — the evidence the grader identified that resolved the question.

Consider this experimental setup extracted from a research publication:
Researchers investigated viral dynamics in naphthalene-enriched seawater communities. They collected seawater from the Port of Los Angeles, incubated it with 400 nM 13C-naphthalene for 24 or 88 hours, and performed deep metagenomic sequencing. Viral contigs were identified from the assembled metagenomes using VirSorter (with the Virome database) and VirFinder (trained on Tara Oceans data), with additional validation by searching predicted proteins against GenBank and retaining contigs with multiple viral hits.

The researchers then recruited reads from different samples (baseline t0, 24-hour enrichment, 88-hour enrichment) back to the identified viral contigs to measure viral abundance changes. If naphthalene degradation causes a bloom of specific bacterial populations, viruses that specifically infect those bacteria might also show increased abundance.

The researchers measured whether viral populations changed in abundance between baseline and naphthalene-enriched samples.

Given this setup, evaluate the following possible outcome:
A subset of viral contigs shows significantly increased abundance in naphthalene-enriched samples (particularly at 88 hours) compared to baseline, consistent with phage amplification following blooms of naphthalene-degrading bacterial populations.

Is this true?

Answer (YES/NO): YES